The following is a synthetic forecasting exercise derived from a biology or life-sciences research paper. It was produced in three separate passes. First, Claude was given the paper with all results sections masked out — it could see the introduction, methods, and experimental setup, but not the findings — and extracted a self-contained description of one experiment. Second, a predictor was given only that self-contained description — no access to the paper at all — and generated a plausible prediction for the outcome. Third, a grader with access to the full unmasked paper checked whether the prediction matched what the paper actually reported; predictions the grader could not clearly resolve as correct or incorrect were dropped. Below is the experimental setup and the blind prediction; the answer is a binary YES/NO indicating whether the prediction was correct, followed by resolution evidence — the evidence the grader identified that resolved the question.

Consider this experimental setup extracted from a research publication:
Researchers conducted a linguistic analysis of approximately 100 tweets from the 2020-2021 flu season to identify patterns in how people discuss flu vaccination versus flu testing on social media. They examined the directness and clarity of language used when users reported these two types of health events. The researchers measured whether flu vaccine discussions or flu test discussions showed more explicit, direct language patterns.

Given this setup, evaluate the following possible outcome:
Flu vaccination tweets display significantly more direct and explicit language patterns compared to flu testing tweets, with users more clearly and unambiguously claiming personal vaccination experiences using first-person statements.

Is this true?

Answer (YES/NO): YES